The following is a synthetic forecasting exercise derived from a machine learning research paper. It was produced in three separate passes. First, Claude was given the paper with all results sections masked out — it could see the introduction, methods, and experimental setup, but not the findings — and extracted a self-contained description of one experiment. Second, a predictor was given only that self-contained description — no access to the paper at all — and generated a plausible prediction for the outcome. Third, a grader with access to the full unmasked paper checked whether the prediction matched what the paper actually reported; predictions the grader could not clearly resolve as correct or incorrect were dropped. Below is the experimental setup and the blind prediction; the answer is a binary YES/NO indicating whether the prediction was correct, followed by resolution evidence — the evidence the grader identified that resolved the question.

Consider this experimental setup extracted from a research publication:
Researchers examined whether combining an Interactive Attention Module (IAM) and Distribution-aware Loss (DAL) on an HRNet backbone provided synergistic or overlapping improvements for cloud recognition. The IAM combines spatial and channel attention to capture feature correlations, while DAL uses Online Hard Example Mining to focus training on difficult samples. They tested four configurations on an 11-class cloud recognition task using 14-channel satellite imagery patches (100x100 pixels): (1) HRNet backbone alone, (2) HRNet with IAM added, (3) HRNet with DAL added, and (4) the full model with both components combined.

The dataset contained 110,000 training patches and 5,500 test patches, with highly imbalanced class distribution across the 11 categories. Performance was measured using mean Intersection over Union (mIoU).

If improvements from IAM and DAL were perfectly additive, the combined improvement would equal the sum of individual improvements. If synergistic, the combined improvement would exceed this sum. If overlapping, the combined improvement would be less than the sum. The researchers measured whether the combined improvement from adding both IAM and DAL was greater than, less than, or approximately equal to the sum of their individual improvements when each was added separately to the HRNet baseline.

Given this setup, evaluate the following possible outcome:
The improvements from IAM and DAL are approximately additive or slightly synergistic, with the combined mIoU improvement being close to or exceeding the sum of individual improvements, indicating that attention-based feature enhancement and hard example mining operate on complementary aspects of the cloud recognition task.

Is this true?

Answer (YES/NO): YES